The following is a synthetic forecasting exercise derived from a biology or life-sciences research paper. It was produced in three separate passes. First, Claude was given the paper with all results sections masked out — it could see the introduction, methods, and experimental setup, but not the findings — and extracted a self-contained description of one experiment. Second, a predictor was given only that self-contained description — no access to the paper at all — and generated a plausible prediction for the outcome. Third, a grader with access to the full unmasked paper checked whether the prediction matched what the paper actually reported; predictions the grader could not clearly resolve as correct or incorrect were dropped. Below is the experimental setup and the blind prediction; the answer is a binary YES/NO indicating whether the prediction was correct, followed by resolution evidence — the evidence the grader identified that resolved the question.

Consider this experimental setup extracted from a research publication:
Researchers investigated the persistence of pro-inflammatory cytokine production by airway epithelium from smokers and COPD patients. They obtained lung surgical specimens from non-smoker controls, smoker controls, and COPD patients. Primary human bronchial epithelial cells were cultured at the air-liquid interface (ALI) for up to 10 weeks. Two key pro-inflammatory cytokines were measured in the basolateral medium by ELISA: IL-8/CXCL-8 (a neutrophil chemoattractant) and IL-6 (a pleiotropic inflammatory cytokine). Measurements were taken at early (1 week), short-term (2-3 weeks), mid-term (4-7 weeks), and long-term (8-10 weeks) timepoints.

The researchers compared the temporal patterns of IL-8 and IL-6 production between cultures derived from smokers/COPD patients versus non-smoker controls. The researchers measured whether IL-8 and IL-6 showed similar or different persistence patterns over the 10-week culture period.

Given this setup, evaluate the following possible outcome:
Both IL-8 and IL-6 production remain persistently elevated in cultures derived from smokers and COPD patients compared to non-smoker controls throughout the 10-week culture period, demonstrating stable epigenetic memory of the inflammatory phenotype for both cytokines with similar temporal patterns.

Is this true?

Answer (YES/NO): NO